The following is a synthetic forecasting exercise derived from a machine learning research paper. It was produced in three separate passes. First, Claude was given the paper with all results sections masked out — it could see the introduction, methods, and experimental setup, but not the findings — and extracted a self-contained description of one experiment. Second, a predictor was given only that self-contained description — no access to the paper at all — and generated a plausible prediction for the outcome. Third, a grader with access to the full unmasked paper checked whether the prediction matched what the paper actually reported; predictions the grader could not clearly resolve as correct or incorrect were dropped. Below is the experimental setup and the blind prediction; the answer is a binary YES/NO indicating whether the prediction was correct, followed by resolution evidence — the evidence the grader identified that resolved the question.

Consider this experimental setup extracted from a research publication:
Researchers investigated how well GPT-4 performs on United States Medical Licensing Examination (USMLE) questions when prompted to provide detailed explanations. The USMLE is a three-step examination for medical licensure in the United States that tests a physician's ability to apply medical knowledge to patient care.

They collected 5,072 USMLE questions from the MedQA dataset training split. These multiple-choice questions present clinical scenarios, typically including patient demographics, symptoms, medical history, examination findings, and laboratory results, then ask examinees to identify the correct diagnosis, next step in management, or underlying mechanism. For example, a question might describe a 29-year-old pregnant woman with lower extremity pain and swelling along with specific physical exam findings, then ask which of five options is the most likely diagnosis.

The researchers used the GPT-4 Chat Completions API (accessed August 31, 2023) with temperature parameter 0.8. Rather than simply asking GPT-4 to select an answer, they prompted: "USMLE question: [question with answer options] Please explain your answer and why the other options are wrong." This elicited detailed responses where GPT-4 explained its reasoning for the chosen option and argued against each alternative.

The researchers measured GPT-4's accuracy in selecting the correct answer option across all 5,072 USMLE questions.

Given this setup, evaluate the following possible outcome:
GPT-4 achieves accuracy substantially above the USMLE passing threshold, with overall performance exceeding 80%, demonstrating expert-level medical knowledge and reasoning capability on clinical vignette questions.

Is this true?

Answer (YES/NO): YES